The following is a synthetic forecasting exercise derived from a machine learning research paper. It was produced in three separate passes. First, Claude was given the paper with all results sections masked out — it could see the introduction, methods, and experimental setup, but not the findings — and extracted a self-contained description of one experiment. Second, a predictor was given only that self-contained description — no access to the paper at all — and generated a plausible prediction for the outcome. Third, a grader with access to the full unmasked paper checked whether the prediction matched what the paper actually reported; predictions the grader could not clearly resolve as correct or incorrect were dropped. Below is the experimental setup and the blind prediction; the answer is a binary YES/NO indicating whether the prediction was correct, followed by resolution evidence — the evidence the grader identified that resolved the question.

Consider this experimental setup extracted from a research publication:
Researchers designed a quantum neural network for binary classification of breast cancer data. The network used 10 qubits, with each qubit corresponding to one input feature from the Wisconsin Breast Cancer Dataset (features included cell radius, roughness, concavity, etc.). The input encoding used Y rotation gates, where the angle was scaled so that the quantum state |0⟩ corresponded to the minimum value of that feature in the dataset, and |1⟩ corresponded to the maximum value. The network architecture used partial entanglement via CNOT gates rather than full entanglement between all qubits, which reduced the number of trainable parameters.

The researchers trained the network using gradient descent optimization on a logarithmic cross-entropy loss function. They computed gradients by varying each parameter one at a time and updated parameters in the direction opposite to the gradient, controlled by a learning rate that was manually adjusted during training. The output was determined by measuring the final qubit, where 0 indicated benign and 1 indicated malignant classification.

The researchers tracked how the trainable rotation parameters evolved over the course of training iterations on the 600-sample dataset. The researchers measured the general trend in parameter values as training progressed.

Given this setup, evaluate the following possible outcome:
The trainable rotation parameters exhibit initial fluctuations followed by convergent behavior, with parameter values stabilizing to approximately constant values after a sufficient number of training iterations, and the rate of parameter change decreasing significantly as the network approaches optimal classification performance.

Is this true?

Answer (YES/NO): NO